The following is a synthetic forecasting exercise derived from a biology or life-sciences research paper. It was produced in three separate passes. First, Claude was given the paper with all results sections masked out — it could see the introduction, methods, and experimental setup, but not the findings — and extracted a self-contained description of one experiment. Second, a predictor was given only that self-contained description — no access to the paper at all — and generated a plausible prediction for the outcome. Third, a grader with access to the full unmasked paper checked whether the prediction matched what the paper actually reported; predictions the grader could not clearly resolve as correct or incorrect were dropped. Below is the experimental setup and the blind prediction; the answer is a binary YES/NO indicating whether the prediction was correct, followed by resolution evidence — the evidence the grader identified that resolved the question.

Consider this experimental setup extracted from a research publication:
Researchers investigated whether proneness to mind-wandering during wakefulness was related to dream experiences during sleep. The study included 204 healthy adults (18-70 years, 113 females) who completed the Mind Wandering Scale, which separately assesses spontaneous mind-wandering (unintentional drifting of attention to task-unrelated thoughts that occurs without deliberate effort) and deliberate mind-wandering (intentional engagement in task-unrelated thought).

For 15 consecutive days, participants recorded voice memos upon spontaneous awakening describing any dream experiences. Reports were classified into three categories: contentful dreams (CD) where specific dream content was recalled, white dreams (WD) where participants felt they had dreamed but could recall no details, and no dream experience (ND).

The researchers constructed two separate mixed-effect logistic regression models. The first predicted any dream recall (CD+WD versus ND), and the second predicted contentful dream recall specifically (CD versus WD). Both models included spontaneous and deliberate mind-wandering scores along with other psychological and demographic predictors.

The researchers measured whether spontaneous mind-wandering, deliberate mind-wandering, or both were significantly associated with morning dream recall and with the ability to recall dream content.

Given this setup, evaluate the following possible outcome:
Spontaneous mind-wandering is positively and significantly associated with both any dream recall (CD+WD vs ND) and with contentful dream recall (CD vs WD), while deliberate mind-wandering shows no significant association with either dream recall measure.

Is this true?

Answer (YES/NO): NO